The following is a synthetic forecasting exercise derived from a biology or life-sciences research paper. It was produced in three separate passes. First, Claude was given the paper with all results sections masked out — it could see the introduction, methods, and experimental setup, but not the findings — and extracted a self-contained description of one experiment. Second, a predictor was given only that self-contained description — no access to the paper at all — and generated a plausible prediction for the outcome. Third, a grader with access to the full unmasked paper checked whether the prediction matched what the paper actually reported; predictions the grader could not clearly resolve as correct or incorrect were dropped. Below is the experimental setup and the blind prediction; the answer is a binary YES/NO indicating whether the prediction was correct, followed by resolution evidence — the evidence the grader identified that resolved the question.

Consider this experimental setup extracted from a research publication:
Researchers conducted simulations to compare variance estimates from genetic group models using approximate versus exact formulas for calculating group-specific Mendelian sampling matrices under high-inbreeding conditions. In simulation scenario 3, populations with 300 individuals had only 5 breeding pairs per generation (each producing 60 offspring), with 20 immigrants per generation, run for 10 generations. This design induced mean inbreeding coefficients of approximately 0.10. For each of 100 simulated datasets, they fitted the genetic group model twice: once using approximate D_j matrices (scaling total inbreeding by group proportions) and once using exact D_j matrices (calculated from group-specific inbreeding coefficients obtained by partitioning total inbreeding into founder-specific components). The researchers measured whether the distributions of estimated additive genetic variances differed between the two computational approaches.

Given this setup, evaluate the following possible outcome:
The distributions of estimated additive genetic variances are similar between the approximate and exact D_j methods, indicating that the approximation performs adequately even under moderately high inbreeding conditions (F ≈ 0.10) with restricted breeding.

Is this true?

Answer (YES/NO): YES